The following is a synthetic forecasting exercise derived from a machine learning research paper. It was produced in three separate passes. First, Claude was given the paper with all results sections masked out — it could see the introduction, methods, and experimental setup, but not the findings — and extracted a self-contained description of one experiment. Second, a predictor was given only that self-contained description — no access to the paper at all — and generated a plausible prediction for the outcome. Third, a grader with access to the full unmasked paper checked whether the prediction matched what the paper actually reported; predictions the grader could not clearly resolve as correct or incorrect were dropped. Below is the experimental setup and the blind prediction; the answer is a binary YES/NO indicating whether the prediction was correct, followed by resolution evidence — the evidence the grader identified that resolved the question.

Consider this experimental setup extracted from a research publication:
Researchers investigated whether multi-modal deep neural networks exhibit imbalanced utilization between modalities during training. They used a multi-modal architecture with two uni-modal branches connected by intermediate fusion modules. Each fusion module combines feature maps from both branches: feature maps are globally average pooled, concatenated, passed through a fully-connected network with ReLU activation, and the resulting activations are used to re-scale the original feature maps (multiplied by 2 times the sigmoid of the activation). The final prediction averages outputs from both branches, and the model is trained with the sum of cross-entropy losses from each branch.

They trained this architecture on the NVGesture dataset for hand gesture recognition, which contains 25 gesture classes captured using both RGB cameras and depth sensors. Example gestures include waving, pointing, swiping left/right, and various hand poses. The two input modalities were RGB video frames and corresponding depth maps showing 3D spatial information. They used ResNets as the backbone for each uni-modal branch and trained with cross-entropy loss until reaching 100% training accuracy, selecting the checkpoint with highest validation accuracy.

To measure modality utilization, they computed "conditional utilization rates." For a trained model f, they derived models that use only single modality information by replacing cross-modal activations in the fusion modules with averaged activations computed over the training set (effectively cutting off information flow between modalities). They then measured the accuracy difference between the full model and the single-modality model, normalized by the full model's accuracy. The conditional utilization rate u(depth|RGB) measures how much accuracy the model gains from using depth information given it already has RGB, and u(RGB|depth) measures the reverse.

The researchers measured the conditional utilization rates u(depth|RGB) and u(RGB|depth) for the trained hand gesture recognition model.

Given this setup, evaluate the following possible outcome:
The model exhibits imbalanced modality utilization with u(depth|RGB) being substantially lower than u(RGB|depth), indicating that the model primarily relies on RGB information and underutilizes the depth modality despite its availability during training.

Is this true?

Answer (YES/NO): NO